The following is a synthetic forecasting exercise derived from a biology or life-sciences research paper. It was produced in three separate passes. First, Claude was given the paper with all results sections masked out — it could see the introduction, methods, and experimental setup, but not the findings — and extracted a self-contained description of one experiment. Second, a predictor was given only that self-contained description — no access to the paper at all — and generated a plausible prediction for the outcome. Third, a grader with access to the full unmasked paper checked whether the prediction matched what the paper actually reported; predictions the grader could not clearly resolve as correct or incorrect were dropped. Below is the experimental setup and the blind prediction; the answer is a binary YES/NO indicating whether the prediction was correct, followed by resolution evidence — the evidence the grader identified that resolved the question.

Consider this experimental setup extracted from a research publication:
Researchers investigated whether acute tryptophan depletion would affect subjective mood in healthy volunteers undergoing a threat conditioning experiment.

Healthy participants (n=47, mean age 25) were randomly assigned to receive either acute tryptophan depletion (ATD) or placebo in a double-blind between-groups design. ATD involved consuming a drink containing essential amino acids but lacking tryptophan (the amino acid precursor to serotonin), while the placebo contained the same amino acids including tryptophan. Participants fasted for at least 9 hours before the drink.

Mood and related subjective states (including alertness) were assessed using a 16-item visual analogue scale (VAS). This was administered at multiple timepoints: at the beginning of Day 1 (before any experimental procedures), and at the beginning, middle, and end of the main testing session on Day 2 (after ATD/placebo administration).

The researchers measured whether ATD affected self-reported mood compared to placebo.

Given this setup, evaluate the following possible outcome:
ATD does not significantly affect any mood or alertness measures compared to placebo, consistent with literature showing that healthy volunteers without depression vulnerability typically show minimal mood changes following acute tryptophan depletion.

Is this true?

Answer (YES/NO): YES